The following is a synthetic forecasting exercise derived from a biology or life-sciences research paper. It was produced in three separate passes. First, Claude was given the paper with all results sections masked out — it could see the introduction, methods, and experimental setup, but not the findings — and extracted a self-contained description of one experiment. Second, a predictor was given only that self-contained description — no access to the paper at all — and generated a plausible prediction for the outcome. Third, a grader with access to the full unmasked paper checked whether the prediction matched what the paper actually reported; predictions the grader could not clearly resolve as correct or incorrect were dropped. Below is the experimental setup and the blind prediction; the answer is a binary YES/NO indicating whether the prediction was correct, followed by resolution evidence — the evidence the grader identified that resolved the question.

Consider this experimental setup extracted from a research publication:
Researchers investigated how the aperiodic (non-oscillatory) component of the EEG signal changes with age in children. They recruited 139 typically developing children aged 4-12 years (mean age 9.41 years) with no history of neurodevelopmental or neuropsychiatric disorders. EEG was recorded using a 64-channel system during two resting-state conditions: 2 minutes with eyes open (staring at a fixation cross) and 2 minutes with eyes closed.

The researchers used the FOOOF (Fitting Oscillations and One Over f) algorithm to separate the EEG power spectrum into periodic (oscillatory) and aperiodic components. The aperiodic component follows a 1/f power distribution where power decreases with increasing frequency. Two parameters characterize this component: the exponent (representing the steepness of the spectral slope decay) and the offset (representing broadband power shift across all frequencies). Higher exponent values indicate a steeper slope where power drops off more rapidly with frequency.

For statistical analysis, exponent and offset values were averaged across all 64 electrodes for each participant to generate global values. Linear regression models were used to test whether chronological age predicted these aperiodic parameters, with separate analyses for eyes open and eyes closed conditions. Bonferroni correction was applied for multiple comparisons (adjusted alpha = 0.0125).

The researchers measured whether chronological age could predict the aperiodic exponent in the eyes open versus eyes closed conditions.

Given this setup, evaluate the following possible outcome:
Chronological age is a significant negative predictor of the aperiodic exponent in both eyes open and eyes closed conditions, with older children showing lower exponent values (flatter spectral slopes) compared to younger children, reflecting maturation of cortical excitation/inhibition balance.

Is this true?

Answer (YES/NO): NO